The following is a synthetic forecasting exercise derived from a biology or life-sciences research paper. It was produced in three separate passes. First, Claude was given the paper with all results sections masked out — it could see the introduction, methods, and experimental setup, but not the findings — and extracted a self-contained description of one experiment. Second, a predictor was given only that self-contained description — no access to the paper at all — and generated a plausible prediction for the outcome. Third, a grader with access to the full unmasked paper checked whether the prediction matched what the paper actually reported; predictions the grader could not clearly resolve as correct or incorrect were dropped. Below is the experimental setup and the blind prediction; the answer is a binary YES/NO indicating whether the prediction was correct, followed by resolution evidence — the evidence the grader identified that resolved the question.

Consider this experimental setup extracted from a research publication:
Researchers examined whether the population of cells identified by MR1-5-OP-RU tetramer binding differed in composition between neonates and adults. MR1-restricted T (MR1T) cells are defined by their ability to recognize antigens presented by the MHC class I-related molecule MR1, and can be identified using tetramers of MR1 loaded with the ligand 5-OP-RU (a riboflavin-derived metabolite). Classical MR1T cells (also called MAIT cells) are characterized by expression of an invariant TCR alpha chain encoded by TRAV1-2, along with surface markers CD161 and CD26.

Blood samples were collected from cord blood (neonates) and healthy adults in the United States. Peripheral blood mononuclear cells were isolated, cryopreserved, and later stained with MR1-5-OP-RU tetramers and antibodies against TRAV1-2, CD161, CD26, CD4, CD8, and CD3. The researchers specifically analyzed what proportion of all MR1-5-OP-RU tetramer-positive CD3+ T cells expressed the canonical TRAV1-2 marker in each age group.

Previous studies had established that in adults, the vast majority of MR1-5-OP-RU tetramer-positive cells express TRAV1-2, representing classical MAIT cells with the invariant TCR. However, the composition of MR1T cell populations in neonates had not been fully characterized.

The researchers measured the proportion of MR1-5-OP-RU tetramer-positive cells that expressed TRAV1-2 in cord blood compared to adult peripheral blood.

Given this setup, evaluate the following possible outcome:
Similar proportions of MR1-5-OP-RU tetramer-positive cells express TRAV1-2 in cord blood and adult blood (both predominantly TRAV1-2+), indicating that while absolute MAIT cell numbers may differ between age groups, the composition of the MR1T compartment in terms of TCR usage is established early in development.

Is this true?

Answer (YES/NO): NO